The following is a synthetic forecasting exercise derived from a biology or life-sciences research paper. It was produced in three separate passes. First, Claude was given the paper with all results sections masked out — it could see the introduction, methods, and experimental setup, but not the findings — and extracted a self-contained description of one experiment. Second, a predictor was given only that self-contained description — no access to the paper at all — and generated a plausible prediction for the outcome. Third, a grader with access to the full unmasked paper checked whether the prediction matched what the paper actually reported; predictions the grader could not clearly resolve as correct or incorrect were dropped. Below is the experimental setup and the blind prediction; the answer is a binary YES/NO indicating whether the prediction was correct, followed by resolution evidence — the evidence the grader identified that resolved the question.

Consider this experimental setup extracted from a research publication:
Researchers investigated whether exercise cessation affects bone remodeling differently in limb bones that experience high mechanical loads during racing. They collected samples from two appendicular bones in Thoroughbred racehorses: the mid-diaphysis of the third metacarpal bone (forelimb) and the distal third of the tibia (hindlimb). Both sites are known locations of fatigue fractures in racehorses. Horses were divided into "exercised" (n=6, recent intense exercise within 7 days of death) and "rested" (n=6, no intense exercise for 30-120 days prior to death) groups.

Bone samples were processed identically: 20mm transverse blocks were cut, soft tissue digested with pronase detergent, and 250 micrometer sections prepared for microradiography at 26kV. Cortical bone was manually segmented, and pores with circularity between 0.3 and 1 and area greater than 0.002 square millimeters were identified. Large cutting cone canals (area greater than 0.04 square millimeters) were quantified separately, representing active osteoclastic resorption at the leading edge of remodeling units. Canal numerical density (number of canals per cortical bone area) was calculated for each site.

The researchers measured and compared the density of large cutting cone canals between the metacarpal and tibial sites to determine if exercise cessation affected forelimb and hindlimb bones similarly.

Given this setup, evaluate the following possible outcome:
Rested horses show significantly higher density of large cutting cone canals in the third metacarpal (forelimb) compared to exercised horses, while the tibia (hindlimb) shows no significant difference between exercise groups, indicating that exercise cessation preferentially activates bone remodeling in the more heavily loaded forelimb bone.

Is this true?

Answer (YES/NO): YES